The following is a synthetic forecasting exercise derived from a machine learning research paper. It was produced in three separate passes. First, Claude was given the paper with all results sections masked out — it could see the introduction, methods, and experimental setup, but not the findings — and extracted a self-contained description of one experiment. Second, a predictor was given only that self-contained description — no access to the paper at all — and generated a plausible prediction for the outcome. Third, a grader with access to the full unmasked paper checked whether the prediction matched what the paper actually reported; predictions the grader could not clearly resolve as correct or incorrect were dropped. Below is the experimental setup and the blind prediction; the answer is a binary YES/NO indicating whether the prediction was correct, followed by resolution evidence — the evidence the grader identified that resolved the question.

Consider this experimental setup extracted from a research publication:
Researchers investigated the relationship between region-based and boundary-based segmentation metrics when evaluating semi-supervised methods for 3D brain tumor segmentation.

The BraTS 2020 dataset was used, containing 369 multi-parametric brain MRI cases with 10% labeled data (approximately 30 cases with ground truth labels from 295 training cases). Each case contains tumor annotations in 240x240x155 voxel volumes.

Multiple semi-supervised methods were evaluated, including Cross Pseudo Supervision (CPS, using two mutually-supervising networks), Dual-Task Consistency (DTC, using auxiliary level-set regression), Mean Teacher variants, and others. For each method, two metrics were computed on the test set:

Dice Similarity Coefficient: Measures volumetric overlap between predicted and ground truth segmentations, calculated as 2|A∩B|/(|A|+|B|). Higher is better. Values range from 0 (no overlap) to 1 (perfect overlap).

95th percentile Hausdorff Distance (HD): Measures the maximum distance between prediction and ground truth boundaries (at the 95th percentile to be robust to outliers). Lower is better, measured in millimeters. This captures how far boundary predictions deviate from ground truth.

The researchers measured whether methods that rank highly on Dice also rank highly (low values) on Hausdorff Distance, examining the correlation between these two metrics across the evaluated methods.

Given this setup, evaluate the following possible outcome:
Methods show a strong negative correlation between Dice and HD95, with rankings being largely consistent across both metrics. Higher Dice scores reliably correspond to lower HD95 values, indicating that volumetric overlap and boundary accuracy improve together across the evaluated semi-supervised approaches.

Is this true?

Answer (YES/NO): NO